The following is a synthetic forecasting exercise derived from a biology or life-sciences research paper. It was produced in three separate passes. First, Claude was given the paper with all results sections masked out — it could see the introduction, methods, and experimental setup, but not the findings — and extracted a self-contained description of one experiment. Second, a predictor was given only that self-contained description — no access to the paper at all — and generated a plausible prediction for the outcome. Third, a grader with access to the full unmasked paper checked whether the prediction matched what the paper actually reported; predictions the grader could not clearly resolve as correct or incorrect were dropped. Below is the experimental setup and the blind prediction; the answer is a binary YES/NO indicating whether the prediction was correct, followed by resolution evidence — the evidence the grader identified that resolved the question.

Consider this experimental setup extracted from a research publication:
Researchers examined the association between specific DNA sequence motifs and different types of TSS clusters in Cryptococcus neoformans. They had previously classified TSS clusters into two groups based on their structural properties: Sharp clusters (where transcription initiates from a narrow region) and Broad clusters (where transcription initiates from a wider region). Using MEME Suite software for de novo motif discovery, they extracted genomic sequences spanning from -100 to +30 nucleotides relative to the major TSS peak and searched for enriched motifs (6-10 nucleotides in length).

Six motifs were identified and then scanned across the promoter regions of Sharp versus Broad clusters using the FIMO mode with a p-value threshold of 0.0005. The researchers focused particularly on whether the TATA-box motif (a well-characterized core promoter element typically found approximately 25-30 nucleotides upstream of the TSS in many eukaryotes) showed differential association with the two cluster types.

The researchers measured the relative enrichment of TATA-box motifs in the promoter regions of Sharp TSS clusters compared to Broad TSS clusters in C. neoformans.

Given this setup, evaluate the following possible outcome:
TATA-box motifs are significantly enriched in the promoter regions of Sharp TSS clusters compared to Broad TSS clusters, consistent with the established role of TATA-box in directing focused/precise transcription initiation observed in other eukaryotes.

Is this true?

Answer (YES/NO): YES